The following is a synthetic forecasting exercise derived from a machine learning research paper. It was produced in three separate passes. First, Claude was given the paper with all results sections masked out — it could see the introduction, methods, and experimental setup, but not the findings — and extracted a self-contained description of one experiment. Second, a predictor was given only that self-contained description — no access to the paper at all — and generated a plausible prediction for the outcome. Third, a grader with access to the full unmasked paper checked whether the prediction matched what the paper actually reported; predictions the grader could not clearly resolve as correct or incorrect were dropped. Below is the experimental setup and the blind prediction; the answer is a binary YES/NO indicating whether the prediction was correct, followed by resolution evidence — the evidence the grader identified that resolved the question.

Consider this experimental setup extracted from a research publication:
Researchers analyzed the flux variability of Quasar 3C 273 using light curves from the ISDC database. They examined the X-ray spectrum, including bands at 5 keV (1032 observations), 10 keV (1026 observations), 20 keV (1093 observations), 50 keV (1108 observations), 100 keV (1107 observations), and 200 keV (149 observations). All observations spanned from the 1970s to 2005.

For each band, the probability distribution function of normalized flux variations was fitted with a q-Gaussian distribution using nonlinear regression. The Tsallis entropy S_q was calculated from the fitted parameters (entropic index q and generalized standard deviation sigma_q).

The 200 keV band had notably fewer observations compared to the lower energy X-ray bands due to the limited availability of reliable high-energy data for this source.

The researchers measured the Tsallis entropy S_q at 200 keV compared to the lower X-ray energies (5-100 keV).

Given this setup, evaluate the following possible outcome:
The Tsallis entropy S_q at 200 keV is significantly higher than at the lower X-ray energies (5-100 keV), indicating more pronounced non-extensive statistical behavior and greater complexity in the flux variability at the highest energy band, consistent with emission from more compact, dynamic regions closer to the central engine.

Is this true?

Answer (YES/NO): NO